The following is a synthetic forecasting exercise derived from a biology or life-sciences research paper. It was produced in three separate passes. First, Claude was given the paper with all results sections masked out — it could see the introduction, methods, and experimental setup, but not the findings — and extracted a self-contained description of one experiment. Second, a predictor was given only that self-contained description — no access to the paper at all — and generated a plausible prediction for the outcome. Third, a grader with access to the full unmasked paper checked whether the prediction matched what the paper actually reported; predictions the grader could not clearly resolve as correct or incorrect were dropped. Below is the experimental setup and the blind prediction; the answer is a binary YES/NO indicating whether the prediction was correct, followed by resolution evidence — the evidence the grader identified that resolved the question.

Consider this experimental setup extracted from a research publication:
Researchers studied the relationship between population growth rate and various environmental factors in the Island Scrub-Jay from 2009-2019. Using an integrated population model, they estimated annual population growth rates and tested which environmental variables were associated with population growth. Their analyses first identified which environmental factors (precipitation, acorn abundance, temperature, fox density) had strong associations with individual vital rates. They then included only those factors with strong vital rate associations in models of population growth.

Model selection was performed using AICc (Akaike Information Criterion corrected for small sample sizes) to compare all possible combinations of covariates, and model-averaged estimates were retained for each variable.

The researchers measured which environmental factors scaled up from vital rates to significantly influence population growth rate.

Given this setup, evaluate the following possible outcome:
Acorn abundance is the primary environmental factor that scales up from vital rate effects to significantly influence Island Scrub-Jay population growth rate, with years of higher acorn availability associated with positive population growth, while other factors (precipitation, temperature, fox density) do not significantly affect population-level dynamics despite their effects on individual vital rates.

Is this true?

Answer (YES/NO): NO